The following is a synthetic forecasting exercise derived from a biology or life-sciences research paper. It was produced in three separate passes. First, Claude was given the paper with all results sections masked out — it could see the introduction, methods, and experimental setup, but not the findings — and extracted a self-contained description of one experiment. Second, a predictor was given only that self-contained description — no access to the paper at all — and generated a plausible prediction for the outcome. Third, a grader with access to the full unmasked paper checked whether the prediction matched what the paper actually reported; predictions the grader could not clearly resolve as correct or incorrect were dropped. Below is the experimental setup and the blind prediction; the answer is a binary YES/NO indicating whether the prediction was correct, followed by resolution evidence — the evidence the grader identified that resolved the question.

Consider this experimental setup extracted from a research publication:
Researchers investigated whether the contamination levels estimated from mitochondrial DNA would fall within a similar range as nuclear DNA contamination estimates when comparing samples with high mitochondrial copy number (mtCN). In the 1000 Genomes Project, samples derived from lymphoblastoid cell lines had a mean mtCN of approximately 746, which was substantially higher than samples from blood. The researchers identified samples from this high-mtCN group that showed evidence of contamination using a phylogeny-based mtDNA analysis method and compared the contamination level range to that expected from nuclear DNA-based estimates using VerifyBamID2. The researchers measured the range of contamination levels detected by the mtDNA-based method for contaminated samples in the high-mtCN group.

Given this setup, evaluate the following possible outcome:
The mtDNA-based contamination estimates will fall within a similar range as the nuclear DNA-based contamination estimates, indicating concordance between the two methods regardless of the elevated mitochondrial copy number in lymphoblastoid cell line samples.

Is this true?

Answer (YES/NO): YES